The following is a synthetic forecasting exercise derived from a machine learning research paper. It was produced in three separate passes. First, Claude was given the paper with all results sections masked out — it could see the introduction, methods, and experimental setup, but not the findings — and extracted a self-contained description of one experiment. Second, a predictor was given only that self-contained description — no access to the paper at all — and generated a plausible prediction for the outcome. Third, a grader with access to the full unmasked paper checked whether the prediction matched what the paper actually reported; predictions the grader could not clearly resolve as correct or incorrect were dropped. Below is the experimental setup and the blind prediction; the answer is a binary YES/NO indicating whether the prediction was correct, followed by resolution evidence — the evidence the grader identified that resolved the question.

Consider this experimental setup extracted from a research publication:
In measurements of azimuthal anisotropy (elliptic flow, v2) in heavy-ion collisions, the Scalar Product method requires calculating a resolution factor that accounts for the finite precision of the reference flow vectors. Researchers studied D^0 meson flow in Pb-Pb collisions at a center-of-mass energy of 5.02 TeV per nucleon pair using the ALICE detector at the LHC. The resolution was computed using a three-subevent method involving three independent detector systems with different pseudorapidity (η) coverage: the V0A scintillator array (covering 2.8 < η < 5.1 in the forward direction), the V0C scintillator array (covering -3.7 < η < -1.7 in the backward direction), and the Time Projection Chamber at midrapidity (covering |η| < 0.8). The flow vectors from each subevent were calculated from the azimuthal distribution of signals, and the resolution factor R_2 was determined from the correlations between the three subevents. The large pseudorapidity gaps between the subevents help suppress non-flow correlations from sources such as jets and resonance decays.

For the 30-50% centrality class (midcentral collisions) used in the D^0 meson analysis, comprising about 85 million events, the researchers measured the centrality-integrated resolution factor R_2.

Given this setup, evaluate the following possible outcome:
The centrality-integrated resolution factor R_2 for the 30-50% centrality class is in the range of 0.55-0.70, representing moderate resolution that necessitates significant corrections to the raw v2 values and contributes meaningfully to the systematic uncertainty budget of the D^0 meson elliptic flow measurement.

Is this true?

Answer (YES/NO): NO